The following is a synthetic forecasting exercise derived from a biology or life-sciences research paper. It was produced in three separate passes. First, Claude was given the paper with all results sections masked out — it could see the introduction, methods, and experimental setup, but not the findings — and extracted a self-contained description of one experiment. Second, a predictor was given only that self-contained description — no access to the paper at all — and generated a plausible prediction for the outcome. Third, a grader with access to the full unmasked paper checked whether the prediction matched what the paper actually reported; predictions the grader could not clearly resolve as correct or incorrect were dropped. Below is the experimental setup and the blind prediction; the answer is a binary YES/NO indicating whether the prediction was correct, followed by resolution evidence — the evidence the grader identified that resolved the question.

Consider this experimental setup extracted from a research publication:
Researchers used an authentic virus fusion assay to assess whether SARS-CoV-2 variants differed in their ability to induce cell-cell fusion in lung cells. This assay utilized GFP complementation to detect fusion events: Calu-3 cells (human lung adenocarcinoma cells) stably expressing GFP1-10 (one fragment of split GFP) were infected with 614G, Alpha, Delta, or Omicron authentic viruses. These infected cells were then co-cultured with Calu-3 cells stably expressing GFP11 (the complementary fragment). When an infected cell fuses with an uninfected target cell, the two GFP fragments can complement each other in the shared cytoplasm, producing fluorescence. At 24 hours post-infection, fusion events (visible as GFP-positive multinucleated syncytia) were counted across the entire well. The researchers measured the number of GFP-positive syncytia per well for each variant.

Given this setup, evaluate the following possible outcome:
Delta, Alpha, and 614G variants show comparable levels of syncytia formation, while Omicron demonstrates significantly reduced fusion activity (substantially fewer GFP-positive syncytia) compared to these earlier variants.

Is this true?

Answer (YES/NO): NO